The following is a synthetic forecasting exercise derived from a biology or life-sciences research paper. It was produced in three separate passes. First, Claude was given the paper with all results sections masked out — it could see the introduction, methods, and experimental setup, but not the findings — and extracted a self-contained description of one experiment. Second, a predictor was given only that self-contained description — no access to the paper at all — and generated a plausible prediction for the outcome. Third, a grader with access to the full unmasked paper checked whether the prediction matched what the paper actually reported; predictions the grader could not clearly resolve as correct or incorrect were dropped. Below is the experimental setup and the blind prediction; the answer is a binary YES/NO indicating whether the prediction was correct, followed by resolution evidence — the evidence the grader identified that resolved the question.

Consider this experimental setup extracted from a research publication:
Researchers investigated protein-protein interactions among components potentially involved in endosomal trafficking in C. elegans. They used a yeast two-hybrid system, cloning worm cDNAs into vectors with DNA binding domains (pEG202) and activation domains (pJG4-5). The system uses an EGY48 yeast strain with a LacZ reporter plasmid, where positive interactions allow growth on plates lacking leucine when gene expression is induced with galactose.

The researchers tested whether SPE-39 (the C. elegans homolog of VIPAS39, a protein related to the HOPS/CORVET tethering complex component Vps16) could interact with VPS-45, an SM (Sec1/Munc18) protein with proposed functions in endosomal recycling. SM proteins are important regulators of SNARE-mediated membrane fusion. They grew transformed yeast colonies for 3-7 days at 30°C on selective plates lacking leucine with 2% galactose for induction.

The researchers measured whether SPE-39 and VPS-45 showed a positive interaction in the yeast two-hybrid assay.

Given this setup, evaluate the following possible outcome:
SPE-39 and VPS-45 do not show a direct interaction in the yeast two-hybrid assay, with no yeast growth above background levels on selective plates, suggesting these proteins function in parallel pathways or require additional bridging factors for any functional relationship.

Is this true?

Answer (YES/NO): NO